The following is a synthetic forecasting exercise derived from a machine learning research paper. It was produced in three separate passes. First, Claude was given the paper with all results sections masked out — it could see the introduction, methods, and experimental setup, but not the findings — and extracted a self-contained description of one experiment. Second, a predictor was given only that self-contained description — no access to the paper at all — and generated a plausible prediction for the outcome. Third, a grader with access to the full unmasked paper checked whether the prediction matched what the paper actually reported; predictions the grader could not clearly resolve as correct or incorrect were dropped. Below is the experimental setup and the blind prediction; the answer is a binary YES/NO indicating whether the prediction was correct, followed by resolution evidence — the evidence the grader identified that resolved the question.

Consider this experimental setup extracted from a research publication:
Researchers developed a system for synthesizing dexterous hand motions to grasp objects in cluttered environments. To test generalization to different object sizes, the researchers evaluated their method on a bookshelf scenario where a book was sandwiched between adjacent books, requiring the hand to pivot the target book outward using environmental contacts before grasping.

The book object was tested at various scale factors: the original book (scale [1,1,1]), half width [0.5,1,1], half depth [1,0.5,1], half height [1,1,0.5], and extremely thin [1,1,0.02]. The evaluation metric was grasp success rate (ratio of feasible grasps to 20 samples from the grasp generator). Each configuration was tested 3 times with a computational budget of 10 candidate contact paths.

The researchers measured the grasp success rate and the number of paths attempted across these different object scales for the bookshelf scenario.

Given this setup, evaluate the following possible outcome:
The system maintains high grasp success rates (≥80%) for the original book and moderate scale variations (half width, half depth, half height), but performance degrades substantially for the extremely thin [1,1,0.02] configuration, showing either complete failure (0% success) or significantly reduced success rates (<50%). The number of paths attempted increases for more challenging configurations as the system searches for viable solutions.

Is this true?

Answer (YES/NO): NO